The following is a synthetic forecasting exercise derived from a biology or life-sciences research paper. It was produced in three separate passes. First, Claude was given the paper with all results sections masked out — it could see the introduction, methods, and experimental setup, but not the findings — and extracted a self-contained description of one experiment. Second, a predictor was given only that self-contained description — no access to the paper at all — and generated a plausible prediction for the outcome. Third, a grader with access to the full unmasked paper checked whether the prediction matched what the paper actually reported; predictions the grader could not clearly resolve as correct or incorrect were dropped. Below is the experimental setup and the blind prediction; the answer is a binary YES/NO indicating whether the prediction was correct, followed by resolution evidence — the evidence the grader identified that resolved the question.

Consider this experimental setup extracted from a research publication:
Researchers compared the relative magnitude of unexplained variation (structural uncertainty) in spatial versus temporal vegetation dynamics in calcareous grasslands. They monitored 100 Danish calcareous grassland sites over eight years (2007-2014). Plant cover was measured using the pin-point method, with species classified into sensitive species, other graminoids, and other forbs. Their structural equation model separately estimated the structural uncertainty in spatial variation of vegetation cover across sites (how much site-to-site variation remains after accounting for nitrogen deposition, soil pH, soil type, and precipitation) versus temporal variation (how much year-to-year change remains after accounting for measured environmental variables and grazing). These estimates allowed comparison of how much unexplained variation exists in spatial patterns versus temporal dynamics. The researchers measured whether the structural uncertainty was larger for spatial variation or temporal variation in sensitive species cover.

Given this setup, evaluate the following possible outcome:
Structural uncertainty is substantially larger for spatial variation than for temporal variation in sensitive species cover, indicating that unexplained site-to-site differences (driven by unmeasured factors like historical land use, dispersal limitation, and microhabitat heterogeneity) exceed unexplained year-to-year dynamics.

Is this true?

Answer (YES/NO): YES